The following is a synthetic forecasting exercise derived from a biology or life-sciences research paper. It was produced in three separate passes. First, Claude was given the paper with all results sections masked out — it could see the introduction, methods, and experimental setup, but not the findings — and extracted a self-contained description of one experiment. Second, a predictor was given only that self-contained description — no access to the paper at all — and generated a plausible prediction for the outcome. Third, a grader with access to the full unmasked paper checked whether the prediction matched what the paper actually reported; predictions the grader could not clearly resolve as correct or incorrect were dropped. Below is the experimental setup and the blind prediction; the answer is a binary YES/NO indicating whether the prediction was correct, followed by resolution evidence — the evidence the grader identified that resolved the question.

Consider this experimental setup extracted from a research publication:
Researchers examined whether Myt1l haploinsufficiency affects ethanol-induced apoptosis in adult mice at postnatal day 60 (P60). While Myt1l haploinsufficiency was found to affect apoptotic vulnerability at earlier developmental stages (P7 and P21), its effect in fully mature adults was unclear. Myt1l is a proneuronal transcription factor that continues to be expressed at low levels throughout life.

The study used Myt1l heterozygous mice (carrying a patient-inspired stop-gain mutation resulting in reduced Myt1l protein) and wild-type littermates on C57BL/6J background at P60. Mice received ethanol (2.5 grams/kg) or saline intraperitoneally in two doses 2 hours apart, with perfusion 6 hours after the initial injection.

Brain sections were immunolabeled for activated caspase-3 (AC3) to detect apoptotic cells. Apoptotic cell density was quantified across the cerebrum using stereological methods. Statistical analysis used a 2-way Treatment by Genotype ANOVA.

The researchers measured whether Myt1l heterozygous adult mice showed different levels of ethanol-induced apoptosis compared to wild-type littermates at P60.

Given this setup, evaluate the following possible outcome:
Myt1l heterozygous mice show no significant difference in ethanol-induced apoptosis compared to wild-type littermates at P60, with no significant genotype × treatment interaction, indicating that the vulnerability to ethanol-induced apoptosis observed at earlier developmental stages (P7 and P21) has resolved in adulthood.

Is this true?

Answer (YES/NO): YES